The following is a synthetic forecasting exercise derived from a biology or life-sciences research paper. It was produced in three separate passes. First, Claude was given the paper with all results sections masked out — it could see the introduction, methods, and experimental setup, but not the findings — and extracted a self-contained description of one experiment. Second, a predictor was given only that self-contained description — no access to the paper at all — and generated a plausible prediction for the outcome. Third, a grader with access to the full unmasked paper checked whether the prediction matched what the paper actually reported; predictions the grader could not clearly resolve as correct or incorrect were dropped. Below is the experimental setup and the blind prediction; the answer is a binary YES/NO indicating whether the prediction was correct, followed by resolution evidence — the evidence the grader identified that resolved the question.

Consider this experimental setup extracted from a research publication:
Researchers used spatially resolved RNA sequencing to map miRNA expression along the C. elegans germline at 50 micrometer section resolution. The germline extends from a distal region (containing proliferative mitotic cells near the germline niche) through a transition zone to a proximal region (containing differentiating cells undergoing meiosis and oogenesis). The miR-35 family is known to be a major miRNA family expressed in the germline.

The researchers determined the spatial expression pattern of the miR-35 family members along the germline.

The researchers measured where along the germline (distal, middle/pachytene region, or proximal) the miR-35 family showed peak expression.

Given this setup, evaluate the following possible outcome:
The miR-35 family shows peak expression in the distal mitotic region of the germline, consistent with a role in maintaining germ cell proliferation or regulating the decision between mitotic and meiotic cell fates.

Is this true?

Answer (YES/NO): NO